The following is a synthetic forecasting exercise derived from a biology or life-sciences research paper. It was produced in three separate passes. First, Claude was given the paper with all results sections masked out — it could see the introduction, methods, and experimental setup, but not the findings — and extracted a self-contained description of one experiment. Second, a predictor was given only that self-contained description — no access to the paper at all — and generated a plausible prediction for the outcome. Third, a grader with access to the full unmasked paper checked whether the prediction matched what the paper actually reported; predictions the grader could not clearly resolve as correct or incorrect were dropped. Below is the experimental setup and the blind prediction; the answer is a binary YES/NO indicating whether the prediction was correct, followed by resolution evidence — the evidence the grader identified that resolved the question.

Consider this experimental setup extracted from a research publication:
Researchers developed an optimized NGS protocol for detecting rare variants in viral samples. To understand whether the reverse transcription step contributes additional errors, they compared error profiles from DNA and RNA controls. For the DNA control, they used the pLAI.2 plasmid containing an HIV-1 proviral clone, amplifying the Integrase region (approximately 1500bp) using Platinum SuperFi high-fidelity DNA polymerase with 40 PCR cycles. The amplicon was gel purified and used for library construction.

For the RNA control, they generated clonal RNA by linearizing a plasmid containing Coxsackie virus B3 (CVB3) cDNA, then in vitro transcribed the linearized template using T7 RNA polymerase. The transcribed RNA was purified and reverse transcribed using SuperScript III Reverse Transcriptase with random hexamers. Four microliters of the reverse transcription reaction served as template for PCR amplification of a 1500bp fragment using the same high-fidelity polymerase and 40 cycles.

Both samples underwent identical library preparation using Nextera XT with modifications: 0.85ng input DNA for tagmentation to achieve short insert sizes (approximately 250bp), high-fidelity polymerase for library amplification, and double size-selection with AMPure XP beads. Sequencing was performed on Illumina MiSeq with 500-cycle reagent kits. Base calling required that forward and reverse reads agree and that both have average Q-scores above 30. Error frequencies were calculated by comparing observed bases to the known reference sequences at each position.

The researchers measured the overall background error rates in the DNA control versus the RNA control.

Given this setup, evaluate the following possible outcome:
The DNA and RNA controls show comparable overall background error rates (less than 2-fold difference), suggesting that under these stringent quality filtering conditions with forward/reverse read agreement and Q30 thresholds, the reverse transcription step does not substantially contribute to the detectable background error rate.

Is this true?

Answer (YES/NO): NO